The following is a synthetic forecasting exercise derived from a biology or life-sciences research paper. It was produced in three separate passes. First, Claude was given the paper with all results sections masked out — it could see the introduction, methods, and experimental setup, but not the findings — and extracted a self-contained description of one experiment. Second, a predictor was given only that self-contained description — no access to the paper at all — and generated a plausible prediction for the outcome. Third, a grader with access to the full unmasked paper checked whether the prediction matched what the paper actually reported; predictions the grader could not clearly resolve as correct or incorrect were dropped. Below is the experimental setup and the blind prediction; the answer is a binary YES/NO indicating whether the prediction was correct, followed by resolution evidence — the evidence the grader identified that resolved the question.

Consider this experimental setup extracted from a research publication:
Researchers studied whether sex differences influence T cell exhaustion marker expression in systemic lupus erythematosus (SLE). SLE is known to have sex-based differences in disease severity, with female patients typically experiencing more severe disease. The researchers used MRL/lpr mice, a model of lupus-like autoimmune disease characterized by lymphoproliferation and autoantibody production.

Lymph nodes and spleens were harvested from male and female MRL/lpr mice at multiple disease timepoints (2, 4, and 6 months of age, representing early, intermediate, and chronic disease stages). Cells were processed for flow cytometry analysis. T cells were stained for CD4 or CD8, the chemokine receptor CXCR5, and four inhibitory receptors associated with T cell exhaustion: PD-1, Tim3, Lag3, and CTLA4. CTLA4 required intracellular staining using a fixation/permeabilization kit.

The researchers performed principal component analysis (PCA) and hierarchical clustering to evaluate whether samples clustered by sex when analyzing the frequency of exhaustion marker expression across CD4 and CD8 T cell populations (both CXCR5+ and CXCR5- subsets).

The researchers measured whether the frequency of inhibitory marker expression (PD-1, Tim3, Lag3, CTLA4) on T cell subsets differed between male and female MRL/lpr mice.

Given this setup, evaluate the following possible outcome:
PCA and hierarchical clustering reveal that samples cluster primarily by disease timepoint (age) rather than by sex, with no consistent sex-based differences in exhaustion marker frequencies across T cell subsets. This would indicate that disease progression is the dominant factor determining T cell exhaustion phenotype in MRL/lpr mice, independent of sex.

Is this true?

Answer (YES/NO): NO